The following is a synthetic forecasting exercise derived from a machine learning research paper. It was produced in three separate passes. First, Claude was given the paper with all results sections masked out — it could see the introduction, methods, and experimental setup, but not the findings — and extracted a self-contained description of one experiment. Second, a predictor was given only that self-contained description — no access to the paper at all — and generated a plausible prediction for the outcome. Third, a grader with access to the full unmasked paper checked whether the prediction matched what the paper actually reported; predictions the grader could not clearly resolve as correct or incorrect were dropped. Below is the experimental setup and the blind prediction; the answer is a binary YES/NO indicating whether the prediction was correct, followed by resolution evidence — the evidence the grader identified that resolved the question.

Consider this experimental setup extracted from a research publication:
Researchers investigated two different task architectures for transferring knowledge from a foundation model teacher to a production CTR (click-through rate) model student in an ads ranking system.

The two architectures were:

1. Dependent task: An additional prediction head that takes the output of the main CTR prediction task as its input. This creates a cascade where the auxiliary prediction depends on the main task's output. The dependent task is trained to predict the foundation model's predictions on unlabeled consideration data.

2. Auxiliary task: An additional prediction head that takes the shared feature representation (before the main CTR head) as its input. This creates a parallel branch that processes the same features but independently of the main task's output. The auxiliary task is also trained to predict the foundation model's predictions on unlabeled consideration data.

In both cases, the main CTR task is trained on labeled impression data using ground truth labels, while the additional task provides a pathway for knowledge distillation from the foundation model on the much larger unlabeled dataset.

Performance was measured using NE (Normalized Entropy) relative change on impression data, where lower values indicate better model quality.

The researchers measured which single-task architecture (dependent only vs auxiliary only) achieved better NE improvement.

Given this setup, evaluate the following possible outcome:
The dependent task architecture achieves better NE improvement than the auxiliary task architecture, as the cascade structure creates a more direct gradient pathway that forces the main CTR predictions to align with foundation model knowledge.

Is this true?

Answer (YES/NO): NO